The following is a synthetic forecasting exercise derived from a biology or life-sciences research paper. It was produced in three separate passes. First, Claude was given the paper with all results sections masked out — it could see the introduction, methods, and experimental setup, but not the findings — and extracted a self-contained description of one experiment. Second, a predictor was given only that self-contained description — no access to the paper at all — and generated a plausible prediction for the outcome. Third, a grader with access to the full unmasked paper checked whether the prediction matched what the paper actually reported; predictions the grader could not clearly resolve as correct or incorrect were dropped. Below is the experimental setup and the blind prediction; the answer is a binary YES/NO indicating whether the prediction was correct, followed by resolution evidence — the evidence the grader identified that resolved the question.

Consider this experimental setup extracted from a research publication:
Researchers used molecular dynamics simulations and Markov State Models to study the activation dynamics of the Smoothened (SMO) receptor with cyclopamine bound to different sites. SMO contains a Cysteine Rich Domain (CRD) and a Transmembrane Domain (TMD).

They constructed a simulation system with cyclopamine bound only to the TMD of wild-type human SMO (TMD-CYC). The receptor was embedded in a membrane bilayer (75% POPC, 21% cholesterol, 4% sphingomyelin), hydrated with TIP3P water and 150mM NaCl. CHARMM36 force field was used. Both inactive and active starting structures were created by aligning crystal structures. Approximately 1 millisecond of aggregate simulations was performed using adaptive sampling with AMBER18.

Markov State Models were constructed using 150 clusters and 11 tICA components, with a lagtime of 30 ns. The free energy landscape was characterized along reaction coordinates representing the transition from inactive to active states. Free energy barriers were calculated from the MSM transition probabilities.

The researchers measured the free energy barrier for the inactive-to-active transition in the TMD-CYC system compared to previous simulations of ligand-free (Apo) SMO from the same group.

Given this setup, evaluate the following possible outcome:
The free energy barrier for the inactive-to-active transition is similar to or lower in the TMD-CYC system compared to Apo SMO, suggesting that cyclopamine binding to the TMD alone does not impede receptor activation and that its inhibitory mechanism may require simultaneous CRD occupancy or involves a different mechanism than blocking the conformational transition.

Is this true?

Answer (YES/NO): NO